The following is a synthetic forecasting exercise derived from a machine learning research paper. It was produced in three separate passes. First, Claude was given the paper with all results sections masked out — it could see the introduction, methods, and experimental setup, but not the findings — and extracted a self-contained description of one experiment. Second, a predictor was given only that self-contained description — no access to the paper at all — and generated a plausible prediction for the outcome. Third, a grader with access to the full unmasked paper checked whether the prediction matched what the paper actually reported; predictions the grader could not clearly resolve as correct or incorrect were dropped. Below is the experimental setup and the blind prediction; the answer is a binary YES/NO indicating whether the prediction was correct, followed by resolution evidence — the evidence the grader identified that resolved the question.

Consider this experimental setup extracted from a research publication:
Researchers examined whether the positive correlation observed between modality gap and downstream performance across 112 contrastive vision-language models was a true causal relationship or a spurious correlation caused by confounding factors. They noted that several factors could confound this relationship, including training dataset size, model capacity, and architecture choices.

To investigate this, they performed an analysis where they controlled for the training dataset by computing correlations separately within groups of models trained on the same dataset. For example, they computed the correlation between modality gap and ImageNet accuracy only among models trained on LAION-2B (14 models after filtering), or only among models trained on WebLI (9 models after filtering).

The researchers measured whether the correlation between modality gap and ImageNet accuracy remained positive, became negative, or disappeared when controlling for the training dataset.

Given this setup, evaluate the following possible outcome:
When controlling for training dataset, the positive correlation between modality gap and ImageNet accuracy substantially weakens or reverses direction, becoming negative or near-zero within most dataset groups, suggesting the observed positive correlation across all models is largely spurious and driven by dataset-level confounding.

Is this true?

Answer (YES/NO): YES